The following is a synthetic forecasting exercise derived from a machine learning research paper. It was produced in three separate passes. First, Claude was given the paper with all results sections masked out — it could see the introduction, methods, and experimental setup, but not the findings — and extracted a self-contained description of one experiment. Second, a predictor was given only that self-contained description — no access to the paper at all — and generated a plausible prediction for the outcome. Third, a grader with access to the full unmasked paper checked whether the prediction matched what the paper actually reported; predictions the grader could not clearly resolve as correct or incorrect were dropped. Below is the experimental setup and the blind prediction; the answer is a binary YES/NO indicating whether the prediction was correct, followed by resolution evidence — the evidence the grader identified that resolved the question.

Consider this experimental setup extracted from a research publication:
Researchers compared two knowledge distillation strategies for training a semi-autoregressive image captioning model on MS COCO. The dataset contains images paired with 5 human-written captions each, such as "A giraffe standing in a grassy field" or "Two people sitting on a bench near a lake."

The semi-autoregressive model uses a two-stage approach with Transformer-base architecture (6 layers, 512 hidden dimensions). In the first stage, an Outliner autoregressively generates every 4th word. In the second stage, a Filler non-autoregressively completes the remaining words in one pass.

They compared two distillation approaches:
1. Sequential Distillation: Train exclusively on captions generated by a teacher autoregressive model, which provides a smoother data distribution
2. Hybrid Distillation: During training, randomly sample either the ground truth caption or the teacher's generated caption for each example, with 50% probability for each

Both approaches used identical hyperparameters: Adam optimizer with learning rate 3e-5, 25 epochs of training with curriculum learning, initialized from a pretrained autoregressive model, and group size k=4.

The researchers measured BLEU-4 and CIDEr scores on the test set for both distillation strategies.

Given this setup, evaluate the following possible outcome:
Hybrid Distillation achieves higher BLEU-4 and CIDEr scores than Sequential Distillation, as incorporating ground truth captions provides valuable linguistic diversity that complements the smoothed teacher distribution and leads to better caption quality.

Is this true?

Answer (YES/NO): NO